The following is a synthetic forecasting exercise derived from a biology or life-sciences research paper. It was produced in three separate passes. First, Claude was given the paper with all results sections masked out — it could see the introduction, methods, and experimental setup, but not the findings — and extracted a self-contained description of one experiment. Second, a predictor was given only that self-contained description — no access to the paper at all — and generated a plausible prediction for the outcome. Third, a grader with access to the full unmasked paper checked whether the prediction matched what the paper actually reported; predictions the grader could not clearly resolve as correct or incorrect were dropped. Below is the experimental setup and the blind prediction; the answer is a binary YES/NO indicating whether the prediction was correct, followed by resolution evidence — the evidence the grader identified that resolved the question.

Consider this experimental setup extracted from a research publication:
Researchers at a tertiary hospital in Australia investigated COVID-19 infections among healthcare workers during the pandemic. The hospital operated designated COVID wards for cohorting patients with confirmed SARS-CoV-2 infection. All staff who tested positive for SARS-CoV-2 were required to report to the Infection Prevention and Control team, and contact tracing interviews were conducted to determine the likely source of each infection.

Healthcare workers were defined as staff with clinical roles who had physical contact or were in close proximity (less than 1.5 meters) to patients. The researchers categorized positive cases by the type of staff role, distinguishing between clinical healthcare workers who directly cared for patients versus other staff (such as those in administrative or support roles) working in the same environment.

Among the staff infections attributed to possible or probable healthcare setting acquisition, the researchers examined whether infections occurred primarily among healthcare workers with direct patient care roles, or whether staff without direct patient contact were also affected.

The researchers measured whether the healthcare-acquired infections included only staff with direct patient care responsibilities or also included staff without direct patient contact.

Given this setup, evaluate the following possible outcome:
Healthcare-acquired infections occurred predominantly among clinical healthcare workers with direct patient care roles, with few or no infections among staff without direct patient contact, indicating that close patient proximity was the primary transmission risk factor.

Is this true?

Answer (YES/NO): NO